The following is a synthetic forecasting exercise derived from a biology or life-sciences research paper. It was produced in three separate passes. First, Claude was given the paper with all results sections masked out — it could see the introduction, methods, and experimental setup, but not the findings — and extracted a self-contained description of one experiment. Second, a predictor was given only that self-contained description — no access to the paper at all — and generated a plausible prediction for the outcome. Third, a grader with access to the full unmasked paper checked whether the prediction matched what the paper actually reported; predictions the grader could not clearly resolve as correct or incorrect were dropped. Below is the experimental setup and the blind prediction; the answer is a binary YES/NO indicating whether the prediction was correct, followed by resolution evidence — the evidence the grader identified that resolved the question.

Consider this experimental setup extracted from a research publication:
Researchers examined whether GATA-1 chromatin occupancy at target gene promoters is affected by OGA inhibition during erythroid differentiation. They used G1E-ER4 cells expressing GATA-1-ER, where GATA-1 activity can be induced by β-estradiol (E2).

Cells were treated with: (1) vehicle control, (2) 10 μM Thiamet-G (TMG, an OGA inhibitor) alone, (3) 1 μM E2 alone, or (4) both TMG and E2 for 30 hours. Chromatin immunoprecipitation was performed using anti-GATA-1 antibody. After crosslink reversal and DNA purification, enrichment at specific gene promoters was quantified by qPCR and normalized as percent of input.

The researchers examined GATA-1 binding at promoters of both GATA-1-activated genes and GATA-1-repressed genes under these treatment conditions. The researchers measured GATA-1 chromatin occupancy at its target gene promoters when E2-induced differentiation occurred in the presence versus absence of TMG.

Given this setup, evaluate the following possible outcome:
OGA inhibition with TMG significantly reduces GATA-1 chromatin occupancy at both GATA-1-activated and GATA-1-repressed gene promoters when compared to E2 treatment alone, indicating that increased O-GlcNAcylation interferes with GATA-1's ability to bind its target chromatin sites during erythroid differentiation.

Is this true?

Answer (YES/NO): NO